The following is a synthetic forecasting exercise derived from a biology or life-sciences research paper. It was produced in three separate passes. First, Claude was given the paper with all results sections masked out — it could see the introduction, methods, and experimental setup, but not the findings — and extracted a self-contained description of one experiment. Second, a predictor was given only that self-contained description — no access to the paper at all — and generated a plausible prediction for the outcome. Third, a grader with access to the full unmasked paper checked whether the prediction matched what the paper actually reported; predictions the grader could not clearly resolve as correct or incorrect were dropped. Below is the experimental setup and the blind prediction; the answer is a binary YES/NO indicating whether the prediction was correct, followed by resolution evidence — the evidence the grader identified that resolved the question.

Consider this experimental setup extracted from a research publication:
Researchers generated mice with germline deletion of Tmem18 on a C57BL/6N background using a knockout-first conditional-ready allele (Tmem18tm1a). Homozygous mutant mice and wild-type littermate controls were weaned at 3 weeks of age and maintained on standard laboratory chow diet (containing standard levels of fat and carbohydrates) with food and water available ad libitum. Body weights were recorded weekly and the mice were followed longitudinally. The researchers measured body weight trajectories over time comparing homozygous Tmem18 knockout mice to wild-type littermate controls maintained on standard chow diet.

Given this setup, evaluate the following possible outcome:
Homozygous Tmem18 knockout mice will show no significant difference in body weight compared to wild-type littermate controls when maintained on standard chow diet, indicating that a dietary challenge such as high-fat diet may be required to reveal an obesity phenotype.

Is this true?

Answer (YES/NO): NO